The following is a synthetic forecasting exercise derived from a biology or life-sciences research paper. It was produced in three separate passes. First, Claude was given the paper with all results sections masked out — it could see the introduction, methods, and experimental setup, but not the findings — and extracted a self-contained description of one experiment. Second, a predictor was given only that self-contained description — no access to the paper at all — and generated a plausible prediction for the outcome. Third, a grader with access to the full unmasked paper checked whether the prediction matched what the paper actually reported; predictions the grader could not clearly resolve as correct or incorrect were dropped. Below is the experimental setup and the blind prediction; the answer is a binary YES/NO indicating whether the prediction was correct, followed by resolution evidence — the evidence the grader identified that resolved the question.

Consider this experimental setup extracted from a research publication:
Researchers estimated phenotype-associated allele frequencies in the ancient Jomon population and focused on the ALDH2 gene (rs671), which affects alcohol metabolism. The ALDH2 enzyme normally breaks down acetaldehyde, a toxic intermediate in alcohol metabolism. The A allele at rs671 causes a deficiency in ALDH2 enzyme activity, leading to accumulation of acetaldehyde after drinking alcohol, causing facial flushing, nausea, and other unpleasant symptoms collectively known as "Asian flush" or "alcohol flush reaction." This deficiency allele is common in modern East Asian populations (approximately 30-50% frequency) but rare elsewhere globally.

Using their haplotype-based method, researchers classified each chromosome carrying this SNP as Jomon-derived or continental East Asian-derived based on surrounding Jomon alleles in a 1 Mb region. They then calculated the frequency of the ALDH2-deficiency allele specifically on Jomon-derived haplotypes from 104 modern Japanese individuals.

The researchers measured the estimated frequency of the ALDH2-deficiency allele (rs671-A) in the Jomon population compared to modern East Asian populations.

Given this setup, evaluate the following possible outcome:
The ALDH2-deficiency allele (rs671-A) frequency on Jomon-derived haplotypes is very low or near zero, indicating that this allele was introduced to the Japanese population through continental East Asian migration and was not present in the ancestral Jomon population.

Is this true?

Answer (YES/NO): YES